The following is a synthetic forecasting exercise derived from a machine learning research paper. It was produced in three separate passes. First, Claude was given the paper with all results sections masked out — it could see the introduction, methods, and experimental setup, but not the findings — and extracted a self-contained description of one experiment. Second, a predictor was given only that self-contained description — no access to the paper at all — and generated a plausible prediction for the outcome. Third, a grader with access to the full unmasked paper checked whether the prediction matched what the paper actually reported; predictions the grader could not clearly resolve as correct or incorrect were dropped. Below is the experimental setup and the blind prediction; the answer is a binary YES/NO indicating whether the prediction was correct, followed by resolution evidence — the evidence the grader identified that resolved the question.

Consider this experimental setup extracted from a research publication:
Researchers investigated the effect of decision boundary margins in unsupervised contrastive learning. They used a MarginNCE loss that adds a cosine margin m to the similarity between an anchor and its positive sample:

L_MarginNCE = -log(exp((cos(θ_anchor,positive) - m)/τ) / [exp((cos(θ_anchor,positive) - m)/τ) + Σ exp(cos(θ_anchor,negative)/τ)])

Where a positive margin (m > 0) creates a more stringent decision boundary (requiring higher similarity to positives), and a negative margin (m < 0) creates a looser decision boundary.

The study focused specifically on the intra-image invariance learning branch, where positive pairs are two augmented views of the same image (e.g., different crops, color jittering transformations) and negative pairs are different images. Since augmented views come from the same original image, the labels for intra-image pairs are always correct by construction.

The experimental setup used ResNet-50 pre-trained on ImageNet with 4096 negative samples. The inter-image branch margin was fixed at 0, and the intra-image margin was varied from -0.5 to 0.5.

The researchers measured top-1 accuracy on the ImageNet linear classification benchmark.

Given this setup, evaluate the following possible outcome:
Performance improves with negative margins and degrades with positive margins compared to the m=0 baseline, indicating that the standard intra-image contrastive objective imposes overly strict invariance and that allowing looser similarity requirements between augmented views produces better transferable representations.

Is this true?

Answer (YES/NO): NO